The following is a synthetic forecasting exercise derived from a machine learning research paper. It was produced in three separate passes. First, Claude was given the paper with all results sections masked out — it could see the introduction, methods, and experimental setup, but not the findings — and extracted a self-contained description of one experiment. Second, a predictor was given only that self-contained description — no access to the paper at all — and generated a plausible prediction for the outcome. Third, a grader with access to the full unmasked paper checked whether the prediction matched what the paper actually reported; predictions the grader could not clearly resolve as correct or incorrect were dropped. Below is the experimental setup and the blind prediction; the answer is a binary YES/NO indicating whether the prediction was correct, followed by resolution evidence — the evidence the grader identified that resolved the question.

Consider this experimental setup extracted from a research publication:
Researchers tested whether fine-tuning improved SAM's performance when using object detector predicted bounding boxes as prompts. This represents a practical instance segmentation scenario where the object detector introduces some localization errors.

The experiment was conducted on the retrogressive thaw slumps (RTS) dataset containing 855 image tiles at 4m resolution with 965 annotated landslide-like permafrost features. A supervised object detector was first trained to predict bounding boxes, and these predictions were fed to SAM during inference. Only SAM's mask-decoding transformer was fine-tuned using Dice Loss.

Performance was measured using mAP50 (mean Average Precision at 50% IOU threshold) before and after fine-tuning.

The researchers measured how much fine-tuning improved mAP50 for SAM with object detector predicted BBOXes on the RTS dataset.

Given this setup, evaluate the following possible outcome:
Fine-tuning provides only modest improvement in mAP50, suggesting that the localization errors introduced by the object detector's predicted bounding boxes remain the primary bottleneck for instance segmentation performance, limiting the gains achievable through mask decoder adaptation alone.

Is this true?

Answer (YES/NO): NO